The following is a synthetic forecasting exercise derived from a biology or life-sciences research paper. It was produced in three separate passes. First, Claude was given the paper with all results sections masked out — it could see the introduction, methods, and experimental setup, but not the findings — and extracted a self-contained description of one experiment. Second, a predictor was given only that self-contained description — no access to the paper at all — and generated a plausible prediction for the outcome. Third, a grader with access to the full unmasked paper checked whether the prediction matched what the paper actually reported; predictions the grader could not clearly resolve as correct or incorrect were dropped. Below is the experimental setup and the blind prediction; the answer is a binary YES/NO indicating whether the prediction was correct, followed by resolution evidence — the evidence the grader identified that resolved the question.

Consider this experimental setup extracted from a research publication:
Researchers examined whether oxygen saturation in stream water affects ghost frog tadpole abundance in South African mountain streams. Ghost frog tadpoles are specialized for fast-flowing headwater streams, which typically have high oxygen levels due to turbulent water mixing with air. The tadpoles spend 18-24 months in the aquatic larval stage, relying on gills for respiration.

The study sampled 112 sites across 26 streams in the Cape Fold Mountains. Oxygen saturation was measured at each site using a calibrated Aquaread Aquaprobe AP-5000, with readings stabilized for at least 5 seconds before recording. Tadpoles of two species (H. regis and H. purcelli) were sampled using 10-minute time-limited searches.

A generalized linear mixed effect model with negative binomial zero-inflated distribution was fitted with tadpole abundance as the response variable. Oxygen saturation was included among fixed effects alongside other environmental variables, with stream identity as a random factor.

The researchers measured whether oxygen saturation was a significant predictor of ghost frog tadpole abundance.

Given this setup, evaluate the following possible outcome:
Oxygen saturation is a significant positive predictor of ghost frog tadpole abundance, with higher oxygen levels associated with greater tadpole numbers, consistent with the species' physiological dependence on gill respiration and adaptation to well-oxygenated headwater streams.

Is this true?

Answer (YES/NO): YES